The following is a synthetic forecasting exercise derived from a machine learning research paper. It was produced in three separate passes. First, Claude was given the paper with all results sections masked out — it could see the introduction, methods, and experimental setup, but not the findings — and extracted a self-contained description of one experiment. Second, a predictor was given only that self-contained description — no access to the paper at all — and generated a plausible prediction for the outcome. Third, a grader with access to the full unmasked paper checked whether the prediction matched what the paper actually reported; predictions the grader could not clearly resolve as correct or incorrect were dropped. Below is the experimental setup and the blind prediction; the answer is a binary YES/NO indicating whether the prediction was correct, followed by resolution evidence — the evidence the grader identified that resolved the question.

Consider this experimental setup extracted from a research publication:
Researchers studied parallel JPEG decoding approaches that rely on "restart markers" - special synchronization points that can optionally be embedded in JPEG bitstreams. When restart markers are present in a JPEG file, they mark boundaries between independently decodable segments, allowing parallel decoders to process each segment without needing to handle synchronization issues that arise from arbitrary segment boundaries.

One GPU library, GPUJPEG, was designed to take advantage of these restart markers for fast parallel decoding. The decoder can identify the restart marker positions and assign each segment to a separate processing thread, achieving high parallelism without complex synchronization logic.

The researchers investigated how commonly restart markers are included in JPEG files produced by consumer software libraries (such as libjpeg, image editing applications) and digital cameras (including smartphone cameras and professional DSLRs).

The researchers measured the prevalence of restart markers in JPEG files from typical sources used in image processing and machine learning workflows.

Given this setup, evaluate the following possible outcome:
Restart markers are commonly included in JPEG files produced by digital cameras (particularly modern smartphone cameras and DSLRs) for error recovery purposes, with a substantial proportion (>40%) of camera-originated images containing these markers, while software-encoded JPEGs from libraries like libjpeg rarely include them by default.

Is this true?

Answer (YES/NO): NO